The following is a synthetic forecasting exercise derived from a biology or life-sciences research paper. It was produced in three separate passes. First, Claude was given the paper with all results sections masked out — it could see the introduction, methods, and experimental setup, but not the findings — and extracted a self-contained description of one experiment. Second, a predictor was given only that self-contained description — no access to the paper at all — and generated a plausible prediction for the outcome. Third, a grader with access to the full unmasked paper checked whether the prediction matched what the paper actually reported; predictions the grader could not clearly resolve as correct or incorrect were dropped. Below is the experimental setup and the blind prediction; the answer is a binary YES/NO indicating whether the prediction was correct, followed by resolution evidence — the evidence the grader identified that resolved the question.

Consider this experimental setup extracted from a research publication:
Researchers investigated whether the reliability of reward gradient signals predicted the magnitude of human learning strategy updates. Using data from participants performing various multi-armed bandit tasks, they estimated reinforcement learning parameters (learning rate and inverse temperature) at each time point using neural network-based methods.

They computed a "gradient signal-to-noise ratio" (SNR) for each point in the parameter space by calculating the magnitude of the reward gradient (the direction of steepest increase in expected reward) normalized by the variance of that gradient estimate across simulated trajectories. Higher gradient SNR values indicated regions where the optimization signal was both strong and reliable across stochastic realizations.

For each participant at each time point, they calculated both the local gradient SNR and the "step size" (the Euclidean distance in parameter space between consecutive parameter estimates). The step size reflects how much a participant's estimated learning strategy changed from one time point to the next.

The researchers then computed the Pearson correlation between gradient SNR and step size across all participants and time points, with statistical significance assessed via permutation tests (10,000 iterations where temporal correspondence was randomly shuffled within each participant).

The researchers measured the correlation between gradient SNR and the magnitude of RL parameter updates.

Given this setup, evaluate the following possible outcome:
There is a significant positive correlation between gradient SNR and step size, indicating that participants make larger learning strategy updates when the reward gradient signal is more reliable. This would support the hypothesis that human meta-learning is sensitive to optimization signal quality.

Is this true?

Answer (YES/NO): NO